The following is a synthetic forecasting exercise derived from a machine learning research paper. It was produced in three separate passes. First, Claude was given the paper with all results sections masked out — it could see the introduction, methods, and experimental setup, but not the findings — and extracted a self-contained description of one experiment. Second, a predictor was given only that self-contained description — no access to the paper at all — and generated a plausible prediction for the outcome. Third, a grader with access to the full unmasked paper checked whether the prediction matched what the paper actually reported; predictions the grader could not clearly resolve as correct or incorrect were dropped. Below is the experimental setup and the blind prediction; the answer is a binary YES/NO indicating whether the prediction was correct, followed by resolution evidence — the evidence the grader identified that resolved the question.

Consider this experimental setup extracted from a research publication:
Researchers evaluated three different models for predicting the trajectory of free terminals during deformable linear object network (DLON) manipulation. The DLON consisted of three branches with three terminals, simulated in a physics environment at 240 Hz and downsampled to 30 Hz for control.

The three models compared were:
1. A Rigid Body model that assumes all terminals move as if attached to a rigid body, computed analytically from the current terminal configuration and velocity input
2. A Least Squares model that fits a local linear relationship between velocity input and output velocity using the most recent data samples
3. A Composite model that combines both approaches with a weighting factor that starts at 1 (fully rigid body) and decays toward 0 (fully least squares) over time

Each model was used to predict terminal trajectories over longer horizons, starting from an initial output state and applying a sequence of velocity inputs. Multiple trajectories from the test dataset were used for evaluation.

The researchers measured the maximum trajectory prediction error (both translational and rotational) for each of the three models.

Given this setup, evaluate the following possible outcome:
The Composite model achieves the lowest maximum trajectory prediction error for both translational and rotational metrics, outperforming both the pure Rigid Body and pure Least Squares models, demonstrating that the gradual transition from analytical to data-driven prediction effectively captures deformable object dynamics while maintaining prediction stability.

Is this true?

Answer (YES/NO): YES